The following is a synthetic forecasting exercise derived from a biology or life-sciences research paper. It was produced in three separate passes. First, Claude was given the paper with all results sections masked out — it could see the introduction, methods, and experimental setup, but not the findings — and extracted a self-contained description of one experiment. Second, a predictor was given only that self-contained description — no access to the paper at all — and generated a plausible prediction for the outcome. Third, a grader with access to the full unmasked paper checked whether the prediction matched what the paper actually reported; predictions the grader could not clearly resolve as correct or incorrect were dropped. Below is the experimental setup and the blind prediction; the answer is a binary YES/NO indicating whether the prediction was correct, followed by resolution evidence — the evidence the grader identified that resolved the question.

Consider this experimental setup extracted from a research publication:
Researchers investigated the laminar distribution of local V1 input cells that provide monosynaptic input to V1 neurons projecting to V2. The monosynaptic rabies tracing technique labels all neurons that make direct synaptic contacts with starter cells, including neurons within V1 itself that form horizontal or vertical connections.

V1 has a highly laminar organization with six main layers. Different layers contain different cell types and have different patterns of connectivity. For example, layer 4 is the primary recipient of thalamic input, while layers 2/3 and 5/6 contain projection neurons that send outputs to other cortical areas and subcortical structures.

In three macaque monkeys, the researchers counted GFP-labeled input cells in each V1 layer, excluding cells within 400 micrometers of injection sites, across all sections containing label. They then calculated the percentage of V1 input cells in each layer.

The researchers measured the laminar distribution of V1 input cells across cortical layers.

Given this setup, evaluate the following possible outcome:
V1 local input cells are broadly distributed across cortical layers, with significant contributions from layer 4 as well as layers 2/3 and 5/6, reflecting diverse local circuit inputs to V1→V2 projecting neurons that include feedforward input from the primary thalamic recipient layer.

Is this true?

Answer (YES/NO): NO